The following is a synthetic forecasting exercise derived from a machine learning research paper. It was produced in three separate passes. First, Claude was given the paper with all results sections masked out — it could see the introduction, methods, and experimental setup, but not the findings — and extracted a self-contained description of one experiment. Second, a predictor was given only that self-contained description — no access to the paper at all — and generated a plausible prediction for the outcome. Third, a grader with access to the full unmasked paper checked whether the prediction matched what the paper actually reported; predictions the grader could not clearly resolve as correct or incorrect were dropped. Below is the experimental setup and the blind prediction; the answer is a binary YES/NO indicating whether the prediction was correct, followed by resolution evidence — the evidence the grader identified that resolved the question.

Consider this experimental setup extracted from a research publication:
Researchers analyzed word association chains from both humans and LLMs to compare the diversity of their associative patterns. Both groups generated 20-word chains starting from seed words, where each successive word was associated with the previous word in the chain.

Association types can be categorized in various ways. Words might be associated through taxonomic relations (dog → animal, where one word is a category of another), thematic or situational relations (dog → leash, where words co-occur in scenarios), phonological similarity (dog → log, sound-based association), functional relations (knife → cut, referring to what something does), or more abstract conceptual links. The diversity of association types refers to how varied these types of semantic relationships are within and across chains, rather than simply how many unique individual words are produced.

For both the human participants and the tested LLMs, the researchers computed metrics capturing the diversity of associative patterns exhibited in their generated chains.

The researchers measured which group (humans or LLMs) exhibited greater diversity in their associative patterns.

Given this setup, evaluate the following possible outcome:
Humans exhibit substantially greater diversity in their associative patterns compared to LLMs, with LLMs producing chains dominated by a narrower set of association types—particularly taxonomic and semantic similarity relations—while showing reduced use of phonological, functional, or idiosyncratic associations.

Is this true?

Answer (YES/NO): NO